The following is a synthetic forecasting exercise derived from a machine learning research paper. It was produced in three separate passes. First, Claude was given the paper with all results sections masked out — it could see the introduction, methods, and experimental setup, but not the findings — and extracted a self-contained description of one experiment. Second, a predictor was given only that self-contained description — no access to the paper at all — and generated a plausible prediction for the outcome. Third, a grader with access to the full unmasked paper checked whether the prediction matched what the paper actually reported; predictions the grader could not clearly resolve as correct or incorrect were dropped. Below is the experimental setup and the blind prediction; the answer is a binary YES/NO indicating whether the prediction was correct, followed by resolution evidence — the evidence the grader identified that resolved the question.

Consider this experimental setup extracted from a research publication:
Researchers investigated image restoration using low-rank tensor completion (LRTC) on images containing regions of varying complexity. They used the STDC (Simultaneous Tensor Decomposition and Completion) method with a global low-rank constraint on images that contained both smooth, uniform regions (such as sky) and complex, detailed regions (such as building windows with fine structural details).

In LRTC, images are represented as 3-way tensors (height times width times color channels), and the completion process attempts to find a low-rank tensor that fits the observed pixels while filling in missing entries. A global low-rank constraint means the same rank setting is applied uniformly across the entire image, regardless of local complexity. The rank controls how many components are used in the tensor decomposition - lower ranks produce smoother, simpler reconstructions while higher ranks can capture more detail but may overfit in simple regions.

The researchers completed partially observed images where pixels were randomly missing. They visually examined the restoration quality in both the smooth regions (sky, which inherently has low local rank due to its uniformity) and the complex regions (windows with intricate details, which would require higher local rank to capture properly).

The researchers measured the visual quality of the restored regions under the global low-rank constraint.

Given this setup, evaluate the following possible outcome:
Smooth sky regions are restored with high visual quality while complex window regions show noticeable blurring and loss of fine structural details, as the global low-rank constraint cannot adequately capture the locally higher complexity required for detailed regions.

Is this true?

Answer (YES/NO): NO